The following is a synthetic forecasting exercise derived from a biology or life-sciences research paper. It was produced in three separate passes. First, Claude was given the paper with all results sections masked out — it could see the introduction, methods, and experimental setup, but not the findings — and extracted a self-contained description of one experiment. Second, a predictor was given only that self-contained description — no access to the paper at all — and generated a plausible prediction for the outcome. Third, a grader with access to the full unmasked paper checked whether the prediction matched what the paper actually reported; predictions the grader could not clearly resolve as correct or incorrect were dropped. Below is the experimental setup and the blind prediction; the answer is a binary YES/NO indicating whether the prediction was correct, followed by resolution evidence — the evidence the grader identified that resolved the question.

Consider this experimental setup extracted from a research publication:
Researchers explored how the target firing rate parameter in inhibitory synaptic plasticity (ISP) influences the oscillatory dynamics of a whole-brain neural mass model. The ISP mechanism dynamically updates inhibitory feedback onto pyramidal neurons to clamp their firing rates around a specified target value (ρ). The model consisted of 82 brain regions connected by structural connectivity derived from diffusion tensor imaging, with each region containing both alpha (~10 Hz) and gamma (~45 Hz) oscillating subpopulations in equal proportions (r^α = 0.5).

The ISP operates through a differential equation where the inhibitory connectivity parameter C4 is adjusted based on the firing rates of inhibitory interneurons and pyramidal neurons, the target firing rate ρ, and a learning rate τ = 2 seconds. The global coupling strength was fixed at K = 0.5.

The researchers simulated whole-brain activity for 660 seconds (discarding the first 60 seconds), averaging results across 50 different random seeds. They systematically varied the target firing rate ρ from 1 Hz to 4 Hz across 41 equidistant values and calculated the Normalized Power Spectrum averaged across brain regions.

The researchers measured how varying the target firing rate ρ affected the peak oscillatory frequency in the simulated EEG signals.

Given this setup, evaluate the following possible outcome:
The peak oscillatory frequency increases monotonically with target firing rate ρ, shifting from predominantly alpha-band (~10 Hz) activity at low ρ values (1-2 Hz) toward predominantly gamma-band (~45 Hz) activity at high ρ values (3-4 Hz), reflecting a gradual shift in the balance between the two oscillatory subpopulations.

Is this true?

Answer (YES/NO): NO